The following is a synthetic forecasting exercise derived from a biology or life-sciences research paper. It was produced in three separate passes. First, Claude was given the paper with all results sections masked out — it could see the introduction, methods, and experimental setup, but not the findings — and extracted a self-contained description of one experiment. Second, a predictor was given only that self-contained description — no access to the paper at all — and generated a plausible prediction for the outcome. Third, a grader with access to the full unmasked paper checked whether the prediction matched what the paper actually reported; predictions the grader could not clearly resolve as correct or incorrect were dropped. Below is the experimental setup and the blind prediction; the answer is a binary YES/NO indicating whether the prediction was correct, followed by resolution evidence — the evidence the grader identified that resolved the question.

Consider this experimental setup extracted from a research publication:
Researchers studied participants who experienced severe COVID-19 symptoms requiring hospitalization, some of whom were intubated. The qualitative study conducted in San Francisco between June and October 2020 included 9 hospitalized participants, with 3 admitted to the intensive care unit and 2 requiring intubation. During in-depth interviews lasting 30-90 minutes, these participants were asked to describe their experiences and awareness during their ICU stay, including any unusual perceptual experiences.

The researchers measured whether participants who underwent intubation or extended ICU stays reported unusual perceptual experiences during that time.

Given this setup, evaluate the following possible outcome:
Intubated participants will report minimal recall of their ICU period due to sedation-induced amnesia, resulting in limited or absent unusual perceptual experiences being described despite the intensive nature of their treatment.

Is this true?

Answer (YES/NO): NO